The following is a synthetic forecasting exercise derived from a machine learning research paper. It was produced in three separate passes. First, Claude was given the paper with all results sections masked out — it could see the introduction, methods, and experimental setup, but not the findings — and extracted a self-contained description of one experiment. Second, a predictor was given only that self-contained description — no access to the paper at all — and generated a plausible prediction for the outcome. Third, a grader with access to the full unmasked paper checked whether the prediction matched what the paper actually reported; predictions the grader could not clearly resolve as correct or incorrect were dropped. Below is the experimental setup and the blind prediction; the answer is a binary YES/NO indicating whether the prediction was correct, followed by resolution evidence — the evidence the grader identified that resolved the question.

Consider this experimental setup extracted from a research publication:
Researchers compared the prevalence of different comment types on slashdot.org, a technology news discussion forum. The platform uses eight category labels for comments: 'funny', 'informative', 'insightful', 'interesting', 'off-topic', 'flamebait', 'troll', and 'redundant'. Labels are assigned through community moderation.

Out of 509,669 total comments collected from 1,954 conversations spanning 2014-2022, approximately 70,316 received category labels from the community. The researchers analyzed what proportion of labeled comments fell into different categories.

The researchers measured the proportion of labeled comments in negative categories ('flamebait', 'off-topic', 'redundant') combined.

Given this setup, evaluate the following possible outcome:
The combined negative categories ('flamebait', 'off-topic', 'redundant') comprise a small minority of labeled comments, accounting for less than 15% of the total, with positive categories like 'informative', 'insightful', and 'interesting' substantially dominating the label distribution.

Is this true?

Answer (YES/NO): YES